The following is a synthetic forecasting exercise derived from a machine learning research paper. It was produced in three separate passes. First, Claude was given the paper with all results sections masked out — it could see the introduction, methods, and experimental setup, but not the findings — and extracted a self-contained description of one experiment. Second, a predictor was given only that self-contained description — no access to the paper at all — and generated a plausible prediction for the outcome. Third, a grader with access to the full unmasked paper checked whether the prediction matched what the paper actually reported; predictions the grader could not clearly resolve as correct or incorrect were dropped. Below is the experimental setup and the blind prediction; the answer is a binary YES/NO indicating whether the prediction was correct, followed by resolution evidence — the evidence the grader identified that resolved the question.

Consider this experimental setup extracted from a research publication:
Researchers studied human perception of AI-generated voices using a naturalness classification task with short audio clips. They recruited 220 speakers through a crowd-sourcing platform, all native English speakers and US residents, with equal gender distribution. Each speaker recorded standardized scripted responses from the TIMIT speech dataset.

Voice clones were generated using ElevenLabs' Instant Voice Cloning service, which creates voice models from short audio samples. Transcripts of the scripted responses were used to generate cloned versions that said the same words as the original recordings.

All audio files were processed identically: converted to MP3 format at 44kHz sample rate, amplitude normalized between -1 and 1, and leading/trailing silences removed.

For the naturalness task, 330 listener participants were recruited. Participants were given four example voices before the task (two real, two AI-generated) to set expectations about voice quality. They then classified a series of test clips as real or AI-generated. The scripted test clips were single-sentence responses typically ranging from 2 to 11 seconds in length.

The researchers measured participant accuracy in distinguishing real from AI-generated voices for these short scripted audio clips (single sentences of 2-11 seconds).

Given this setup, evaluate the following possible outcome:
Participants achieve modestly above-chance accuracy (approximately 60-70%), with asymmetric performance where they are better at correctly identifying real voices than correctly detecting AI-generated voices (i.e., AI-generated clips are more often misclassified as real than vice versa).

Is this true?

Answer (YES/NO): NO